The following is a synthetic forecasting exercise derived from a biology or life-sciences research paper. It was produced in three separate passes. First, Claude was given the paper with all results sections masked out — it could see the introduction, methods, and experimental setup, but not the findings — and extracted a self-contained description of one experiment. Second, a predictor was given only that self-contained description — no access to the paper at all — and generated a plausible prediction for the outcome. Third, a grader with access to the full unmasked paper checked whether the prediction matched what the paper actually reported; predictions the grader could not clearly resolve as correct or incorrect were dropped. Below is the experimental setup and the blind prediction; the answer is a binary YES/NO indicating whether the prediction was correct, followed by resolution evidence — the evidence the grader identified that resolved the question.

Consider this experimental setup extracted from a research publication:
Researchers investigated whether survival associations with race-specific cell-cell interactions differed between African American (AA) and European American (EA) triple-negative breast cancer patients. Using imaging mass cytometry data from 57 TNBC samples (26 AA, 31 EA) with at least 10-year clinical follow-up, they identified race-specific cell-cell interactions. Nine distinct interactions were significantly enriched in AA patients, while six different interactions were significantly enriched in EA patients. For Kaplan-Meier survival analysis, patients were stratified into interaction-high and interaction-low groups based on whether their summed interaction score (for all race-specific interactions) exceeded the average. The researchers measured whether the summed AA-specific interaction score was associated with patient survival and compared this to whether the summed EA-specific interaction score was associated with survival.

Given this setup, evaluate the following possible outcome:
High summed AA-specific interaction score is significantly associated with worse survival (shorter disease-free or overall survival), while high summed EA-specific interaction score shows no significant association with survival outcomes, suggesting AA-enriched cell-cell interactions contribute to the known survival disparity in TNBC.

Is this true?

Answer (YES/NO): YES